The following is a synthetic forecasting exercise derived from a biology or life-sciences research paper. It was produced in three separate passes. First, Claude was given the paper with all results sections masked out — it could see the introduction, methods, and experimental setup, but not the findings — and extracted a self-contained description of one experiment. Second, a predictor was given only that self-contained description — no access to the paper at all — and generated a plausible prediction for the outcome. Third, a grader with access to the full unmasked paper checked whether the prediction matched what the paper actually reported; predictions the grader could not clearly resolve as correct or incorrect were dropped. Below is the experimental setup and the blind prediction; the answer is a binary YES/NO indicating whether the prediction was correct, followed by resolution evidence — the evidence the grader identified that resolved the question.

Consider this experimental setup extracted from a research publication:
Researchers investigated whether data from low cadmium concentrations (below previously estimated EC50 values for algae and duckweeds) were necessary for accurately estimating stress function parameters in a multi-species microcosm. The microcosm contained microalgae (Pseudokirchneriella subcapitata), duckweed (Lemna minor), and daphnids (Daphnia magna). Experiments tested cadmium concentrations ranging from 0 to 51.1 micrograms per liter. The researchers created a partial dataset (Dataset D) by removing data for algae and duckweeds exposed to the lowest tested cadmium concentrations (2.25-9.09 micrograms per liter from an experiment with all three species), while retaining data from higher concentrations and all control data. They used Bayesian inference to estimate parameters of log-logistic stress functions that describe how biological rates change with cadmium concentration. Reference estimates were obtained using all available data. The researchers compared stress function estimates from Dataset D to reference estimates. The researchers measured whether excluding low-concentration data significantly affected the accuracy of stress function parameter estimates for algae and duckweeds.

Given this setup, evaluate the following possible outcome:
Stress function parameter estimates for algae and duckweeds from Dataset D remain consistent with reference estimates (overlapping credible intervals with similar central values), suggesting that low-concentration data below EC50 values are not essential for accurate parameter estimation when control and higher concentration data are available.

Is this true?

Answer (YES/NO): NO